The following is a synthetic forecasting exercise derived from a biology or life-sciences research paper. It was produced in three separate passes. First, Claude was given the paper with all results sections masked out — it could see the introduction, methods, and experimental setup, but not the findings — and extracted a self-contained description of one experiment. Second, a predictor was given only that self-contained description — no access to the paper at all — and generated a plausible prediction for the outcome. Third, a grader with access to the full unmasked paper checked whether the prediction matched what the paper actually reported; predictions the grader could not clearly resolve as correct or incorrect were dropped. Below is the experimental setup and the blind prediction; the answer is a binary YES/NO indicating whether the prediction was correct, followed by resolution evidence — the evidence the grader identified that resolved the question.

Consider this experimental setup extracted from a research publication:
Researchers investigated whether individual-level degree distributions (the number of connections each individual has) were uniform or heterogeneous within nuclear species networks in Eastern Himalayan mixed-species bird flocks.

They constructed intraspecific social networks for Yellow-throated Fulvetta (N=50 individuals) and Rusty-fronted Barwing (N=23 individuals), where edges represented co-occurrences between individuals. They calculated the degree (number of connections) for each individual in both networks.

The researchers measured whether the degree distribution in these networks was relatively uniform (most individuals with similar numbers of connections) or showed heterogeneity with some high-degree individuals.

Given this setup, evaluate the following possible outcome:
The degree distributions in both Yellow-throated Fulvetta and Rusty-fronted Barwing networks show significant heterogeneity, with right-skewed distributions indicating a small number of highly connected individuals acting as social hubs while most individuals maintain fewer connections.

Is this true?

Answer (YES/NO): YES